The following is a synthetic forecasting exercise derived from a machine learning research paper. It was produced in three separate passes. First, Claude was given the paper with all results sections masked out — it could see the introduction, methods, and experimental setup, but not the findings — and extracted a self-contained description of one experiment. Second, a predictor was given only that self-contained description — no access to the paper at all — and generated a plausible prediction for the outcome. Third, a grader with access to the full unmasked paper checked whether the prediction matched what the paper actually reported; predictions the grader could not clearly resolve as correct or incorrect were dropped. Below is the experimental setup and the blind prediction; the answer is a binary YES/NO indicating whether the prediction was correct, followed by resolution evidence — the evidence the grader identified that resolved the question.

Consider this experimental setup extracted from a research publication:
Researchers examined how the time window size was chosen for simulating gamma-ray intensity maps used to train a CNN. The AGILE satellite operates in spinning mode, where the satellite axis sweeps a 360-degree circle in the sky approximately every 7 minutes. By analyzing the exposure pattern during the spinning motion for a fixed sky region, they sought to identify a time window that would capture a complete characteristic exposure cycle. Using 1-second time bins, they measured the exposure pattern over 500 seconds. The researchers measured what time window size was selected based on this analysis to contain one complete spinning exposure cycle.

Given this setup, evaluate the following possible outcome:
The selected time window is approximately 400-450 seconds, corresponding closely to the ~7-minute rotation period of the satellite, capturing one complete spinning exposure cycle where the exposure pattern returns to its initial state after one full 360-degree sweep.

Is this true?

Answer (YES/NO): NO